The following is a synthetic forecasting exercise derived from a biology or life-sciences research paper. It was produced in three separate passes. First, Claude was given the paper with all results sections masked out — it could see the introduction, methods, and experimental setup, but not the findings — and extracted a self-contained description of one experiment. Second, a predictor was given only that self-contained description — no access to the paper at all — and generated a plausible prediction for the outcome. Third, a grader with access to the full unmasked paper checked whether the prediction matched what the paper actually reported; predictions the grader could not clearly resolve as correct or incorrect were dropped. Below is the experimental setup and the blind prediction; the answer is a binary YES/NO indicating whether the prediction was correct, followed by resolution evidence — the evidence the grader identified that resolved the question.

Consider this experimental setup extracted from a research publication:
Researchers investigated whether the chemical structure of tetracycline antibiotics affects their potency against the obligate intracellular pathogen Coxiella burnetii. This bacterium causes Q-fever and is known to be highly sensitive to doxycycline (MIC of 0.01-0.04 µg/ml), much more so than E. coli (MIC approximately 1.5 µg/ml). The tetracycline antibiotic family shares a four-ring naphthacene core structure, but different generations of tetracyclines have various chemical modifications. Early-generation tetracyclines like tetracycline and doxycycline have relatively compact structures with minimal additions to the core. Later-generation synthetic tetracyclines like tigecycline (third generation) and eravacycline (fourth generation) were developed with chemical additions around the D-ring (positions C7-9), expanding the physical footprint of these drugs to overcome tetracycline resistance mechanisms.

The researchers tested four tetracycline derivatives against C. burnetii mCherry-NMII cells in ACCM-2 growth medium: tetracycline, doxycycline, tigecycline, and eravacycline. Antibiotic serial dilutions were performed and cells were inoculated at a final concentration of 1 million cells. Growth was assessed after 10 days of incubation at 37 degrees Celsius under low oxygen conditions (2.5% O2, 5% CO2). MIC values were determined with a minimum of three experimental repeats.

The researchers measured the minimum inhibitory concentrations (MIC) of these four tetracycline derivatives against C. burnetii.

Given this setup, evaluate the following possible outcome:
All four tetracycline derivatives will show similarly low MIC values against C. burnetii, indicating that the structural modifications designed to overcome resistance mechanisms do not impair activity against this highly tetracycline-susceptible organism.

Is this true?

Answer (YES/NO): NO